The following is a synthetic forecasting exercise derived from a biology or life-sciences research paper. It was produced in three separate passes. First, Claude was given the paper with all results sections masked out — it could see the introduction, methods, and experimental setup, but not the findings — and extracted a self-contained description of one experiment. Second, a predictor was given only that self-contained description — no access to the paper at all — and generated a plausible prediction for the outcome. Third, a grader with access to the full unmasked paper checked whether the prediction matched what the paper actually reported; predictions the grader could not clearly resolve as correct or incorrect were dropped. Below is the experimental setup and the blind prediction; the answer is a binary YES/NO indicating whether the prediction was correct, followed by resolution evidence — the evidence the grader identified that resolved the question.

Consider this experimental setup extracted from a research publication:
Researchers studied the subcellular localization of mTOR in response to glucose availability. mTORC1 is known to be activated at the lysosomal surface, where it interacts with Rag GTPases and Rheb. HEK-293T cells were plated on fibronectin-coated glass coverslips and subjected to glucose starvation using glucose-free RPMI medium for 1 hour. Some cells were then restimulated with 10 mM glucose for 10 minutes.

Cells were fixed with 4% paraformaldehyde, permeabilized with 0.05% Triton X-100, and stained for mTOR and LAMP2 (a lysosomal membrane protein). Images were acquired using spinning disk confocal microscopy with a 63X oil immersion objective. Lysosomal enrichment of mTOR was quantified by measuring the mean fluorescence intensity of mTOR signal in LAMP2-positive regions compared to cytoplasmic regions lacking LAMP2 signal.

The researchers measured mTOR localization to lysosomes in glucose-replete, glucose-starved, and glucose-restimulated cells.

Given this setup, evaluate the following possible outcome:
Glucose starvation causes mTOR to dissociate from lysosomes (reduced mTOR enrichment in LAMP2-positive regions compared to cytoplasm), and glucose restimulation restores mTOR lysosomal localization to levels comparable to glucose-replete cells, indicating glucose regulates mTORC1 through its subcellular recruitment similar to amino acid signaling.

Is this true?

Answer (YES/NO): NO